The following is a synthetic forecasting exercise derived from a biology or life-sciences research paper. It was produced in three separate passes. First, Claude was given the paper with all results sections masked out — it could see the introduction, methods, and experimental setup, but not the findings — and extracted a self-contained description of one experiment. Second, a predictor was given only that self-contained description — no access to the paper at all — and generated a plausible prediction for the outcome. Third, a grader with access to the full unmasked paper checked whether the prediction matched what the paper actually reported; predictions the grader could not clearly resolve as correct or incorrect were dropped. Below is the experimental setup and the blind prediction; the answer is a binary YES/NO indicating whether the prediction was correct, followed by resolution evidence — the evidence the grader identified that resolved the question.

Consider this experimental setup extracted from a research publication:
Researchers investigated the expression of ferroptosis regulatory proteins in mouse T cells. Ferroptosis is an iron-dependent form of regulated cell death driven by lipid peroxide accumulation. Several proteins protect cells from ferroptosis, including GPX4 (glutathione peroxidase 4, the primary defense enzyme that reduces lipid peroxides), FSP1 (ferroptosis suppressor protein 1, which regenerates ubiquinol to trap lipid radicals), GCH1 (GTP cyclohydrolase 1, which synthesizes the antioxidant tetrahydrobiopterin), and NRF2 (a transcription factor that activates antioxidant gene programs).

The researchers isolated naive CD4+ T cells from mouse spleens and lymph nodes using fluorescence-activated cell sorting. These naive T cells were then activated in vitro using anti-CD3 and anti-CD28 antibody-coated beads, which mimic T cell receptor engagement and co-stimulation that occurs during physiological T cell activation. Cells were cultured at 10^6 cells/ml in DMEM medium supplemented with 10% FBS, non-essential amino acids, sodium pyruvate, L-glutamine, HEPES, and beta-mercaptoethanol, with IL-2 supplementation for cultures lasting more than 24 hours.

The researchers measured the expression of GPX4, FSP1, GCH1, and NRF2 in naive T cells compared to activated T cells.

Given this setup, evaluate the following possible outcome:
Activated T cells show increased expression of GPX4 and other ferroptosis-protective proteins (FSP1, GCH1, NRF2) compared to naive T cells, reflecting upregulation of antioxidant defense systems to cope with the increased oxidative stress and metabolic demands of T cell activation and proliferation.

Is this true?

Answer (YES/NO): NO